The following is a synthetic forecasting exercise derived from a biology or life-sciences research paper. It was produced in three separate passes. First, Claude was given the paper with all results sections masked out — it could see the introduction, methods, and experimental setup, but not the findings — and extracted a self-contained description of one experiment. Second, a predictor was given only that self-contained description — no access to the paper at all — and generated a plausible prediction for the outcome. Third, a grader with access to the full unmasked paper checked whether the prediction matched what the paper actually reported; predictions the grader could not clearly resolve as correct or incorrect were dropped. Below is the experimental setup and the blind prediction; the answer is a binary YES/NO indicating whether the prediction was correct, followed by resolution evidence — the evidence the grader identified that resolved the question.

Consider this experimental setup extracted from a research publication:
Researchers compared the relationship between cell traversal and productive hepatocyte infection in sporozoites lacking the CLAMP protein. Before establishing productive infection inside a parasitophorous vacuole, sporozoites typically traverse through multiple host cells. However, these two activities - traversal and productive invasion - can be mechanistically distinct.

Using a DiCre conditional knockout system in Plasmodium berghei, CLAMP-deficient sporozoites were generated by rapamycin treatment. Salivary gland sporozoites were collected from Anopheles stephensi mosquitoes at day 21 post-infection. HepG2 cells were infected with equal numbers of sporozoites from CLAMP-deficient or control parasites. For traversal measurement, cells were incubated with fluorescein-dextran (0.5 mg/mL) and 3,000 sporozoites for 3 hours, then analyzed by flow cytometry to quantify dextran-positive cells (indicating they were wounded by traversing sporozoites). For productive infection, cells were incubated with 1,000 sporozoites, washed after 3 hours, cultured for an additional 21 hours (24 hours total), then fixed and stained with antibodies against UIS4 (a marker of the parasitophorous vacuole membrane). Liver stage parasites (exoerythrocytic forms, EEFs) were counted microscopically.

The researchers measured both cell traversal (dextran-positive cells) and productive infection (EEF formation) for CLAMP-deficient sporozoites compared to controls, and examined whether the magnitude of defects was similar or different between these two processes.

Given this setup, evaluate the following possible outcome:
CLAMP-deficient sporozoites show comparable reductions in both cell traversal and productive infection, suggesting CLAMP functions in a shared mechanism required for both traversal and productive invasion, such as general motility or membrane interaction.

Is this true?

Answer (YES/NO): YES